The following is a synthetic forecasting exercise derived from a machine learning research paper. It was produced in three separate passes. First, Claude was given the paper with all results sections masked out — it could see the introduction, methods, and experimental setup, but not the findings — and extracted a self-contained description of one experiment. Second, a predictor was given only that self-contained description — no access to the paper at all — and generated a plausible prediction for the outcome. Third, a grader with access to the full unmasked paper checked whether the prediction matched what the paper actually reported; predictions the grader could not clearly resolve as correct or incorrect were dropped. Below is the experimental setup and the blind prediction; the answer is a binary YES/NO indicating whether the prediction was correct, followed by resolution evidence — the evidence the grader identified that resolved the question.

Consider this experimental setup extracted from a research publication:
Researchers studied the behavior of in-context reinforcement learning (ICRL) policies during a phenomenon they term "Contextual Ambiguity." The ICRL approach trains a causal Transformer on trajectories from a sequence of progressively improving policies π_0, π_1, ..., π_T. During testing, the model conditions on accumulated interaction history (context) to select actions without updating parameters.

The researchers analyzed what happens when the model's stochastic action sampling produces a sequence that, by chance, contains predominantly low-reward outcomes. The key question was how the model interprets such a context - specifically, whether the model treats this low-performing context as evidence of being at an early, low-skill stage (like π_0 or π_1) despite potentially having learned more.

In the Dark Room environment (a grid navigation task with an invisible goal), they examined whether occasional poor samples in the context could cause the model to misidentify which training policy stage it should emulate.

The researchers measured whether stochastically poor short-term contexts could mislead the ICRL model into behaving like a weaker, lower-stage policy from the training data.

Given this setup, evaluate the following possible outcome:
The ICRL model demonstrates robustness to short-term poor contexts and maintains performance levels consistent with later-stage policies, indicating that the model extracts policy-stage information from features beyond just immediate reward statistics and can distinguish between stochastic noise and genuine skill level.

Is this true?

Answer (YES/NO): NO